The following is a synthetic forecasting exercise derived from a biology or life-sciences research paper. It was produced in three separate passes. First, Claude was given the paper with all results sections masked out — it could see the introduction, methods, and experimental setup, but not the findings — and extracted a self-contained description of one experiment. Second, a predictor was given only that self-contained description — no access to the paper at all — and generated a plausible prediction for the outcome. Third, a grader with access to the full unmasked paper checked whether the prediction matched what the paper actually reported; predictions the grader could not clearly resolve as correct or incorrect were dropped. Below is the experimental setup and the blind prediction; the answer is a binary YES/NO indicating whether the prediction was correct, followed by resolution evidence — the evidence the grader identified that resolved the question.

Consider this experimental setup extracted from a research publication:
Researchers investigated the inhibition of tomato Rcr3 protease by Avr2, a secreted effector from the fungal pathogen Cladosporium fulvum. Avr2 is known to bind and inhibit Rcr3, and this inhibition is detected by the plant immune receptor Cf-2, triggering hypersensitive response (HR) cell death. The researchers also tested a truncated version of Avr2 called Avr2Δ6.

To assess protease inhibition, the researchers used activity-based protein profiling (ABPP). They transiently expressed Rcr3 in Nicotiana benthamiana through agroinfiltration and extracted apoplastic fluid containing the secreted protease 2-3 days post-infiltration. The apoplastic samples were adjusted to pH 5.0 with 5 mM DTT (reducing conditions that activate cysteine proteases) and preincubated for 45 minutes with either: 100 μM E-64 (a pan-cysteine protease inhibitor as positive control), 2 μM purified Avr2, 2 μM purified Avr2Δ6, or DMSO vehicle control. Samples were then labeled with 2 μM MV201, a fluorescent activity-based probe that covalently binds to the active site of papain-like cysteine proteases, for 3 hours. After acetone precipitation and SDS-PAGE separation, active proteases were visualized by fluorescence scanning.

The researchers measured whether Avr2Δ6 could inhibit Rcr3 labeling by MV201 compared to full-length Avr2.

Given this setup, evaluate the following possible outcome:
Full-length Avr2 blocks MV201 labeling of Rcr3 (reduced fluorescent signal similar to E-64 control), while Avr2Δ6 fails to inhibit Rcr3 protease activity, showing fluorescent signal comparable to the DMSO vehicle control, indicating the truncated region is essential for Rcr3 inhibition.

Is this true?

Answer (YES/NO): YES